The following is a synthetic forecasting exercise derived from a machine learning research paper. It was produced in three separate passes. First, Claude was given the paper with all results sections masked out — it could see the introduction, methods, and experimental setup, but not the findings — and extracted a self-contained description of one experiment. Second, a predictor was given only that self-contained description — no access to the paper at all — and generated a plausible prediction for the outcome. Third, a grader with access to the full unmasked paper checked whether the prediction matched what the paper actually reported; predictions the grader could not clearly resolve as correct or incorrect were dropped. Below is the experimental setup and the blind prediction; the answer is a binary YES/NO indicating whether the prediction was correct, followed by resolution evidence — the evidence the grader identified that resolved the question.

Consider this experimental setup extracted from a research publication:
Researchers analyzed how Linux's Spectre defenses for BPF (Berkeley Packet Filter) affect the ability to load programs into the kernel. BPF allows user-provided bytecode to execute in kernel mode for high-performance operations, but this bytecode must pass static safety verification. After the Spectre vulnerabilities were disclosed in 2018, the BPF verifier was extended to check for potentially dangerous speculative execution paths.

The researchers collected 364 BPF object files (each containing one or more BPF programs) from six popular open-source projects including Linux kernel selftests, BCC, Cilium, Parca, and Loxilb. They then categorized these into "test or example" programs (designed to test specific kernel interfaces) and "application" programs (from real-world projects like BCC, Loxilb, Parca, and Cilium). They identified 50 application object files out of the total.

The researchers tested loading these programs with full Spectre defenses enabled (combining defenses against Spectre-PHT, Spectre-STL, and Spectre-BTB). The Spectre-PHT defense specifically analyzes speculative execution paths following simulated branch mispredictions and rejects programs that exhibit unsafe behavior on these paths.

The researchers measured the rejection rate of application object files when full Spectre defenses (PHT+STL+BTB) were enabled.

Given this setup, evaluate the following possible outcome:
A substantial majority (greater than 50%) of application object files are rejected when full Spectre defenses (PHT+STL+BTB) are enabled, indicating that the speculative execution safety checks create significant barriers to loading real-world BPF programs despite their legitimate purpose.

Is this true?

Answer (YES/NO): YES